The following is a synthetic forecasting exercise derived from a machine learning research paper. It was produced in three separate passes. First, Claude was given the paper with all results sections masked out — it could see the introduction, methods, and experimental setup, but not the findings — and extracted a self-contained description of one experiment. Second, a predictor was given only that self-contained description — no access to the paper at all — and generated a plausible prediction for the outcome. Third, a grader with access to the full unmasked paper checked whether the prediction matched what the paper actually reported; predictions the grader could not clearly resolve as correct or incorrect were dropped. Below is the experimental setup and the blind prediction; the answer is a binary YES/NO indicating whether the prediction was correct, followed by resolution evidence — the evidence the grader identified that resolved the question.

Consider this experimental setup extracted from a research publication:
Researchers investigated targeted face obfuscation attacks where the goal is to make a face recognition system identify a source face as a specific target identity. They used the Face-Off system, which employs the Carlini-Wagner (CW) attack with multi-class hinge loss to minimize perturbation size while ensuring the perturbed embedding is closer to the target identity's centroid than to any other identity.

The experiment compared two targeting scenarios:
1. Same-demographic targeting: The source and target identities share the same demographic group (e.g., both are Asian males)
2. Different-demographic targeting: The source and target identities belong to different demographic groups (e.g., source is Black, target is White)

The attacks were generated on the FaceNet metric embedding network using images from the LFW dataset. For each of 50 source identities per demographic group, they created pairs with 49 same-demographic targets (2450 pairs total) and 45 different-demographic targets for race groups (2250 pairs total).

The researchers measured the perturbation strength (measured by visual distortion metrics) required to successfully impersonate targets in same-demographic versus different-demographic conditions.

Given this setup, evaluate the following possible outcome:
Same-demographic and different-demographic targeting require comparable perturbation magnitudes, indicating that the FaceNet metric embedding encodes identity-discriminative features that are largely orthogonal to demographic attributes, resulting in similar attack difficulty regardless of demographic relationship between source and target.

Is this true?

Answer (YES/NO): NO